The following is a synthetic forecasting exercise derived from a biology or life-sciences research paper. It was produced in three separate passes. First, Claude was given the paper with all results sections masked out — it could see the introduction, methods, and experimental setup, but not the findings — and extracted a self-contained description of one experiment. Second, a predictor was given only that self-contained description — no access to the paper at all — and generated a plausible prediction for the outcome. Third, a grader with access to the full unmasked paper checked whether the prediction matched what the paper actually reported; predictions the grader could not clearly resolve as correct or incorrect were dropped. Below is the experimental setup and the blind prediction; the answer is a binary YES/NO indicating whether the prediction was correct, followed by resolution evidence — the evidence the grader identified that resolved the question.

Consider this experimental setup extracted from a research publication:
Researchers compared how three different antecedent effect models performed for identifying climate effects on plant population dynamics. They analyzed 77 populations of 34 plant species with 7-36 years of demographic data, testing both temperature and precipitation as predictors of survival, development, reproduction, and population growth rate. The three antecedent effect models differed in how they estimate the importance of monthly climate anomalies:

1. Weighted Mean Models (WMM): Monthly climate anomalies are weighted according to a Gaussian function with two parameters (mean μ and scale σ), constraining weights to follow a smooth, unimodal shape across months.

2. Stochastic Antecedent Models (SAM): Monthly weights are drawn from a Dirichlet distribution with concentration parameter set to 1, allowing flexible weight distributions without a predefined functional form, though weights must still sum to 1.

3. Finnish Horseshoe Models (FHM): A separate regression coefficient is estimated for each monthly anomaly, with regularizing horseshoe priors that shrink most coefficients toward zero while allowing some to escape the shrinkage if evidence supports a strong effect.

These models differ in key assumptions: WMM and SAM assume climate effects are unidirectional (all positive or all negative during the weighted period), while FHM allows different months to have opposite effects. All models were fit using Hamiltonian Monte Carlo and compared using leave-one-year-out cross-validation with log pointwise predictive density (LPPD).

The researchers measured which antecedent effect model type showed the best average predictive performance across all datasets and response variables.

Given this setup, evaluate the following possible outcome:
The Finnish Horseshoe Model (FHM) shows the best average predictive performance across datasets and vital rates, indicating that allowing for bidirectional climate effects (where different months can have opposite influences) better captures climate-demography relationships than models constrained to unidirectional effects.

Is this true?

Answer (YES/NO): NO